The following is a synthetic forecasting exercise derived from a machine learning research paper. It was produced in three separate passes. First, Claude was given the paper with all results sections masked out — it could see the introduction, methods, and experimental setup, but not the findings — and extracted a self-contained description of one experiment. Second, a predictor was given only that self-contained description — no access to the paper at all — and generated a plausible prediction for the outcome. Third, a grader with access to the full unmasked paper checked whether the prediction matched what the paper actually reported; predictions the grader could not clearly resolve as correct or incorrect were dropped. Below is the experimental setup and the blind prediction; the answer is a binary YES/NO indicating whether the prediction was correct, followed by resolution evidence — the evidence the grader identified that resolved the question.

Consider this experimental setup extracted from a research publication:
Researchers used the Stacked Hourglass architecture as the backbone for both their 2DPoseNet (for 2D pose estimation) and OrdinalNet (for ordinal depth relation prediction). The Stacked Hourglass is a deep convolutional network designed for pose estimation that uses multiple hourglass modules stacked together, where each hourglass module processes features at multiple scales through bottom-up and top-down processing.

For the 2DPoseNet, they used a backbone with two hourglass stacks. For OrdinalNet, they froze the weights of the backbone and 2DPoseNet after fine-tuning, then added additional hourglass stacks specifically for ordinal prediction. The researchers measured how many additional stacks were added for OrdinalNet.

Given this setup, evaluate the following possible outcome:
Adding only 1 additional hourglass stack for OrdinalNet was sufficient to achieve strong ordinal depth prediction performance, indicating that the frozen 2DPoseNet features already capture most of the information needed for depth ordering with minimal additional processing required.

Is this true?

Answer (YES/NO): NO